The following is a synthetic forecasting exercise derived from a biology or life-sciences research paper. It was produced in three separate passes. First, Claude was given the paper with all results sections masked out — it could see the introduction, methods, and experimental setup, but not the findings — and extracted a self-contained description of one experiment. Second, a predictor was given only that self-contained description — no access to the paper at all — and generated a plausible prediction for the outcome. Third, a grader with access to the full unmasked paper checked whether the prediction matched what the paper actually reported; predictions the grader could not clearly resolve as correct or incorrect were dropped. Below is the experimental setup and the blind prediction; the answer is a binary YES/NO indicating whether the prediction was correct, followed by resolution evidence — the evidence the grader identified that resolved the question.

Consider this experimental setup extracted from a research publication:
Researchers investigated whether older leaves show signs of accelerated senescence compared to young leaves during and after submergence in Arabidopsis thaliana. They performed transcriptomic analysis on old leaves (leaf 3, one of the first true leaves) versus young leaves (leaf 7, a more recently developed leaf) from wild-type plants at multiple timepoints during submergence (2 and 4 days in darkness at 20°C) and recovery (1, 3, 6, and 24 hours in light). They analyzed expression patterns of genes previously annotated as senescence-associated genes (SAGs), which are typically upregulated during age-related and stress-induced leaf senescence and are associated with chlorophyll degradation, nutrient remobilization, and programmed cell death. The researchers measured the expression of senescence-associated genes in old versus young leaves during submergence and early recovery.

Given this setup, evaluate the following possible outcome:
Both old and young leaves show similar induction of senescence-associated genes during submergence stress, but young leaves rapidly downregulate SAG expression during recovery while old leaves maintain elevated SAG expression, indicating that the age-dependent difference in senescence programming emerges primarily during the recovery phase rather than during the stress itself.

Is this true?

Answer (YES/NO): NO